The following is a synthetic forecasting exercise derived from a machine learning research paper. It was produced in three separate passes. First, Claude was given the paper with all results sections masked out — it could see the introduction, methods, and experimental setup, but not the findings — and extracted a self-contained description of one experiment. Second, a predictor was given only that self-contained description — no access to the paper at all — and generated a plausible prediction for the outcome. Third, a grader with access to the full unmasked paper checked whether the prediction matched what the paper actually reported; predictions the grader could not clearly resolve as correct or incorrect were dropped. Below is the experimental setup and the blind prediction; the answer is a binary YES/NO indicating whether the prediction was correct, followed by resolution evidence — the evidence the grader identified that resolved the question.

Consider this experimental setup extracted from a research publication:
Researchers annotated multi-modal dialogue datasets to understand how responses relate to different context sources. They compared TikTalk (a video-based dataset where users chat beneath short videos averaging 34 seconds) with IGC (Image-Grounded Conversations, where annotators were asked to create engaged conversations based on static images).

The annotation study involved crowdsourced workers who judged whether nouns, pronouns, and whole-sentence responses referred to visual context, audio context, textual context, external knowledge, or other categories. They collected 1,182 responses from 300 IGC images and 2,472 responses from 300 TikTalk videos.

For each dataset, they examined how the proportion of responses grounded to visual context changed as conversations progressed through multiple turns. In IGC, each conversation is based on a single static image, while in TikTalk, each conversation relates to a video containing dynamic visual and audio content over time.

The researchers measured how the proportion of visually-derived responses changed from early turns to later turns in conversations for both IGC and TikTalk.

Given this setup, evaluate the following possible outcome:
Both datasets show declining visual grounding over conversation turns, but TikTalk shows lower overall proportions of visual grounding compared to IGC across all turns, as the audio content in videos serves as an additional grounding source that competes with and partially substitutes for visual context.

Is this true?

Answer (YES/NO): NO